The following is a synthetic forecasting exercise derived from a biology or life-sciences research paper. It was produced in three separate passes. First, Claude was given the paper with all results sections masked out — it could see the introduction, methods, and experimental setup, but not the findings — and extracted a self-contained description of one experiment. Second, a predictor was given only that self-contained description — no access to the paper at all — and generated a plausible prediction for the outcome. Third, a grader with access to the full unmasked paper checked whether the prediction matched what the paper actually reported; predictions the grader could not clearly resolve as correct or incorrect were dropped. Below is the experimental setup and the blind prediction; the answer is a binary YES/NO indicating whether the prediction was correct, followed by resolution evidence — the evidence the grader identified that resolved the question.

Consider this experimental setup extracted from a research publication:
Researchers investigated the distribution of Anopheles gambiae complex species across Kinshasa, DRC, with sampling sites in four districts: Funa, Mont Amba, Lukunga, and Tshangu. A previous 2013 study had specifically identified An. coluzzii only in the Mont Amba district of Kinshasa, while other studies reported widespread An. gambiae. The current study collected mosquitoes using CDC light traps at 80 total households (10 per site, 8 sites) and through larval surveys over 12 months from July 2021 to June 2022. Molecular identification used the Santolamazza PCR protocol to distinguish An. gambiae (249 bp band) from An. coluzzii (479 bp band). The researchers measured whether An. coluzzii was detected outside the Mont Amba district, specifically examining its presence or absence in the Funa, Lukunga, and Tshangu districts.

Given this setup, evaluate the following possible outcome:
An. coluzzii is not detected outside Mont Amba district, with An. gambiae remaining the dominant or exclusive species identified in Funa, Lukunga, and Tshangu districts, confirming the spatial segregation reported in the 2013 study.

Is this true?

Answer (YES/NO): NO